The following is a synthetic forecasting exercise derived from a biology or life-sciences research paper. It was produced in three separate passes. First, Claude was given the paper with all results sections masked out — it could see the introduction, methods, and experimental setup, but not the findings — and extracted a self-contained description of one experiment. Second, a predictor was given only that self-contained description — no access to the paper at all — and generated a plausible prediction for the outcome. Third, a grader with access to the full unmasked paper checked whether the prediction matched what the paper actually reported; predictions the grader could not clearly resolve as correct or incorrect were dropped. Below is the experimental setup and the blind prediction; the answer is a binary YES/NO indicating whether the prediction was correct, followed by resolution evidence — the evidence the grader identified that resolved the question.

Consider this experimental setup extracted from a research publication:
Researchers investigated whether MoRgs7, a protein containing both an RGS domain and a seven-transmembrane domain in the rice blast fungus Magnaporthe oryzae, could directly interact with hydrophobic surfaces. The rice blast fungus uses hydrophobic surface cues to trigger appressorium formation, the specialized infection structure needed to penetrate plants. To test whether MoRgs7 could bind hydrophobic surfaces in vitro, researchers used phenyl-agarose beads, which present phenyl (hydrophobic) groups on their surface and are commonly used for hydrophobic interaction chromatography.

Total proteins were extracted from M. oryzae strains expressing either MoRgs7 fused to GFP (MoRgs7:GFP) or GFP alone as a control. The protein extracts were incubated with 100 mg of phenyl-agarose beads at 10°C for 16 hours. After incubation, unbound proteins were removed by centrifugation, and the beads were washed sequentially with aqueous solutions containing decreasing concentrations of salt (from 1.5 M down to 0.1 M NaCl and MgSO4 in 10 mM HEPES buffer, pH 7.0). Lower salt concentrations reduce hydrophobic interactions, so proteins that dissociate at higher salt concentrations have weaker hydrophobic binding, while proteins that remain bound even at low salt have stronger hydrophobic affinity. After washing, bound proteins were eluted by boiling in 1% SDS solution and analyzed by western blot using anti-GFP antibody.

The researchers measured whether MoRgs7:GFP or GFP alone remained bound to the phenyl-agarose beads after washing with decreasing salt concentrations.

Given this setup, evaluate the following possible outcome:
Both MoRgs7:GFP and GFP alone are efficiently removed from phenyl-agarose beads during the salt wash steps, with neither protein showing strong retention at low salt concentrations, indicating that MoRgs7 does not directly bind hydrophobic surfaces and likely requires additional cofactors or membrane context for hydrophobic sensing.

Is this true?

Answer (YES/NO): NO